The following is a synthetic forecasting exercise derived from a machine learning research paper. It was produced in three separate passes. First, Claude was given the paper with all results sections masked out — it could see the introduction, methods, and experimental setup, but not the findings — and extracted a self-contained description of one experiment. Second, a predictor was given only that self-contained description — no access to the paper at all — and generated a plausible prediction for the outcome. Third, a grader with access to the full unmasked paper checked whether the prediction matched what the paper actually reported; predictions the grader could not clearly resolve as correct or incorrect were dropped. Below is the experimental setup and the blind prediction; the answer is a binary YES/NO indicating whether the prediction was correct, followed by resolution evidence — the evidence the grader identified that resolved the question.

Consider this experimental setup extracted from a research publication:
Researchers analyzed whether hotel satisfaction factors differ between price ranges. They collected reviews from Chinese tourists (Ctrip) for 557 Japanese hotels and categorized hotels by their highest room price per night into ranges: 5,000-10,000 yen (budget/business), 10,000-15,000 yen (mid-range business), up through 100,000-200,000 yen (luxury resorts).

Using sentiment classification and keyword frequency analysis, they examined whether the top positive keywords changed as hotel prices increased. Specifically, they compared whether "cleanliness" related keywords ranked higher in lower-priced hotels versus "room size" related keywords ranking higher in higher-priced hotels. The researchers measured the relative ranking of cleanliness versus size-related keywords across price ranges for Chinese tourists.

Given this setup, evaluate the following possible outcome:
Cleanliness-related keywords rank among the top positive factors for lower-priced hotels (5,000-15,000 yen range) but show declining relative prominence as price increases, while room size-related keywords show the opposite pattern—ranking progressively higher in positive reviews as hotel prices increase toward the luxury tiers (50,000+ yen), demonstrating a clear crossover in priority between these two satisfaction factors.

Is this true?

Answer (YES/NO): YES